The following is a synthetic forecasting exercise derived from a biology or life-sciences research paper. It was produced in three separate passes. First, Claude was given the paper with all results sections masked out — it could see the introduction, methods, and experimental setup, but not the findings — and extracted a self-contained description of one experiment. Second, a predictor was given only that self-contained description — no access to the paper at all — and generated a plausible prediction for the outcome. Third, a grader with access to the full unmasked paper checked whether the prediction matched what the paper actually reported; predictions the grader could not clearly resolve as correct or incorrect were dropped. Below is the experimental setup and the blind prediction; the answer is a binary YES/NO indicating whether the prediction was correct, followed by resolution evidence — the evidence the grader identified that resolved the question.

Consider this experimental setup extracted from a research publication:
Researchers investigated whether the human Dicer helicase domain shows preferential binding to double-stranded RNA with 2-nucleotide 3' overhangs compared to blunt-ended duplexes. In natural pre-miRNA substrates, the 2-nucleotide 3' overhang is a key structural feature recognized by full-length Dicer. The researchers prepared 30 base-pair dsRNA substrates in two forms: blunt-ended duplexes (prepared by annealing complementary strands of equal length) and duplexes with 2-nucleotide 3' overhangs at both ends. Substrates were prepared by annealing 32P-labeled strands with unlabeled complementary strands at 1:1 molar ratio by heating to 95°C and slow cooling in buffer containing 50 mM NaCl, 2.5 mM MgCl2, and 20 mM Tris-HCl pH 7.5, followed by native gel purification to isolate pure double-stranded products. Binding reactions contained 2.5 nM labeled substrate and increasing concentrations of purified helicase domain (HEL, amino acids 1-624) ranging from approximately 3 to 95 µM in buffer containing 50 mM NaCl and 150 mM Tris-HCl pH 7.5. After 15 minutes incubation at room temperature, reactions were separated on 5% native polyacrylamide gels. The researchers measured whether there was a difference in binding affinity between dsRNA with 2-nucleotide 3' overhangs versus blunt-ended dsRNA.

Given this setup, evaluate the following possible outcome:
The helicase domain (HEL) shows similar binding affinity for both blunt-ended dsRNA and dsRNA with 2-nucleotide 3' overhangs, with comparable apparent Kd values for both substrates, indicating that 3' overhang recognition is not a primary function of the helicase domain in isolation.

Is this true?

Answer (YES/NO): NO